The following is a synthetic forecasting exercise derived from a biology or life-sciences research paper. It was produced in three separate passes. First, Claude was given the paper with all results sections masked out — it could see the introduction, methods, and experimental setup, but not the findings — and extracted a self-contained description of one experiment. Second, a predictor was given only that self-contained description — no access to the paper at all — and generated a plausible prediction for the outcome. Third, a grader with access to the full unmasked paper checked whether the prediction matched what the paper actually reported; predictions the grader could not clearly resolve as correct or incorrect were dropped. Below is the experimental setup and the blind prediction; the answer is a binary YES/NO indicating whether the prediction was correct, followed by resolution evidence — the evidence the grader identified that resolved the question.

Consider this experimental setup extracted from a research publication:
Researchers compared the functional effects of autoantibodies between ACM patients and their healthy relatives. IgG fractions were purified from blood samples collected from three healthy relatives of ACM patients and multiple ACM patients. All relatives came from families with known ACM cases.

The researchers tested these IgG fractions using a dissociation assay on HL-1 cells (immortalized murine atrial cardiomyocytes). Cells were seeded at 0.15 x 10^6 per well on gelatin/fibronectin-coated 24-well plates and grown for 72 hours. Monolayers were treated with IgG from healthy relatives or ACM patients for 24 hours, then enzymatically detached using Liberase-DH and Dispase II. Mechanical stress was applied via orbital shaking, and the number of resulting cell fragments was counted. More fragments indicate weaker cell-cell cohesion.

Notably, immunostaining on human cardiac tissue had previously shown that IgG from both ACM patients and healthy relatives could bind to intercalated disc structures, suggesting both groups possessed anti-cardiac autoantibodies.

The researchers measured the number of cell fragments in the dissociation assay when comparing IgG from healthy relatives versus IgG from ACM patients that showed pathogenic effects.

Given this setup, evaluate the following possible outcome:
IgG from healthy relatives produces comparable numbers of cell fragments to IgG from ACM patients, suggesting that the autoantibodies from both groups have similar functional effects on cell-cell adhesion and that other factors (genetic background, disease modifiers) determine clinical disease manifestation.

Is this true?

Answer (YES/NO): NO